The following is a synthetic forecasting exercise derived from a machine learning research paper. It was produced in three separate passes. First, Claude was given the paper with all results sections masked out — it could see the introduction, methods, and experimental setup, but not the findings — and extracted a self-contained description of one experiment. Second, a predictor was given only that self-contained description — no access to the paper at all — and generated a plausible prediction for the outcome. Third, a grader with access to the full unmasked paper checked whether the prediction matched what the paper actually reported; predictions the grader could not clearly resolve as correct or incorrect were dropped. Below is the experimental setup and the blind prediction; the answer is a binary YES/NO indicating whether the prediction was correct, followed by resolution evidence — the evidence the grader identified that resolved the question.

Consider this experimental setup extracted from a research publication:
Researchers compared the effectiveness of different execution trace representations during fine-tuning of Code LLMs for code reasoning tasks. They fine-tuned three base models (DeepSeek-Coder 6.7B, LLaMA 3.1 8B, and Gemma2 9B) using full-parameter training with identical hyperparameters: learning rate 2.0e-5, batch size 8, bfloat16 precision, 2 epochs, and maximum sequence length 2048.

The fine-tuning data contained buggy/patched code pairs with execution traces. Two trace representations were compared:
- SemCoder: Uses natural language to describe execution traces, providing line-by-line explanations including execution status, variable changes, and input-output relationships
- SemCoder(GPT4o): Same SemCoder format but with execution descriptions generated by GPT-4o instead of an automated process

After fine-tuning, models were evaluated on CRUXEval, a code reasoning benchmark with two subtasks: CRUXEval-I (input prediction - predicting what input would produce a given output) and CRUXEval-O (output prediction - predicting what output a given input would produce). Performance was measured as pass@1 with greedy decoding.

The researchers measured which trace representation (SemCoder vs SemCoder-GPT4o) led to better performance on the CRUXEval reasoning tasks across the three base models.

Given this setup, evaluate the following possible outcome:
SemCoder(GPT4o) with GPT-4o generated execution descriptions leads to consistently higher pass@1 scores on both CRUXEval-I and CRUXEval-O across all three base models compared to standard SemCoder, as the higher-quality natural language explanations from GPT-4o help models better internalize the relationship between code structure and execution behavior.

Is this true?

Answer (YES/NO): NO